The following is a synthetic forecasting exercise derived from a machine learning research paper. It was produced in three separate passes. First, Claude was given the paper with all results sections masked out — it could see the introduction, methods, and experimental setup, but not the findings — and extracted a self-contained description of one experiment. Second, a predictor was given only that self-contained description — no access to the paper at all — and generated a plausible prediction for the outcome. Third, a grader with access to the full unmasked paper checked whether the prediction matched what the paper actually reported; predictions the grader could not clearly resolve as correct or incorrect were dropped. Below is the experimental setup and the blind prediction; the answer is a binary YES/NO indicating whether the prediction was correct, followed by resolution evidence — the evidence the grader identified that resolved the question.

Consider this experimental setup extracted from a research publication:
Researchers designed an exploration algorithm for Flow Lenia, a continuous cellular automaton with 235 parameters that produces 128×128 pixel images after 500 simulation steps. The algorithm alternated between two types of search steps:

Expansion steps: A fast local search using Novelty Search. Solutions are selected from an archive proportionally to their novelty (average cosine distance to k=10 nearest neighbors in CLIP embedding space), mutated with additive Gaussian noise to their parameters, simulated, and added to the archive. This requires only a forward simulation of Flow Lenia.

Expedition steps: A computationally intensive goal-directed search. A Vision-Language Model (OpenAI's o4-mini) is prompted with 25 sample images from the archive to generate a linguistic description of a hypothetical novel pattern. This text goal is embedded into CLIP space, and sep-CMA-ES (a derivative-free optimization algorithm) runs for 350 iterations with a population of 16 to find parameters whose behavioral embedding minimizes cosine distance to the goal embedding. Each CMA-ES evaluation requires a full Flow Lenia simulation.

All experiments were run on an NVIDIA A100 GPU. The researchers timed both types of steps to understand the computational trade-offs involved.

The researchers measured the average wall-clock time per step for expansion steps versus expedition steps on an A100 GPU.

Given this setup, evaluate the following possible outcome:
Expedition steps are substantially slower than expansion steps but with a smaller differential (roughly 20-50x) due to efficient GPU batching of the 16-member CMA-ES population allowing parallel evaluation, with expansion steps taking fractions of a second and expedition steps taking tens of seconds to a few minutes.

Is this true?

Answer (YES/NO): NO